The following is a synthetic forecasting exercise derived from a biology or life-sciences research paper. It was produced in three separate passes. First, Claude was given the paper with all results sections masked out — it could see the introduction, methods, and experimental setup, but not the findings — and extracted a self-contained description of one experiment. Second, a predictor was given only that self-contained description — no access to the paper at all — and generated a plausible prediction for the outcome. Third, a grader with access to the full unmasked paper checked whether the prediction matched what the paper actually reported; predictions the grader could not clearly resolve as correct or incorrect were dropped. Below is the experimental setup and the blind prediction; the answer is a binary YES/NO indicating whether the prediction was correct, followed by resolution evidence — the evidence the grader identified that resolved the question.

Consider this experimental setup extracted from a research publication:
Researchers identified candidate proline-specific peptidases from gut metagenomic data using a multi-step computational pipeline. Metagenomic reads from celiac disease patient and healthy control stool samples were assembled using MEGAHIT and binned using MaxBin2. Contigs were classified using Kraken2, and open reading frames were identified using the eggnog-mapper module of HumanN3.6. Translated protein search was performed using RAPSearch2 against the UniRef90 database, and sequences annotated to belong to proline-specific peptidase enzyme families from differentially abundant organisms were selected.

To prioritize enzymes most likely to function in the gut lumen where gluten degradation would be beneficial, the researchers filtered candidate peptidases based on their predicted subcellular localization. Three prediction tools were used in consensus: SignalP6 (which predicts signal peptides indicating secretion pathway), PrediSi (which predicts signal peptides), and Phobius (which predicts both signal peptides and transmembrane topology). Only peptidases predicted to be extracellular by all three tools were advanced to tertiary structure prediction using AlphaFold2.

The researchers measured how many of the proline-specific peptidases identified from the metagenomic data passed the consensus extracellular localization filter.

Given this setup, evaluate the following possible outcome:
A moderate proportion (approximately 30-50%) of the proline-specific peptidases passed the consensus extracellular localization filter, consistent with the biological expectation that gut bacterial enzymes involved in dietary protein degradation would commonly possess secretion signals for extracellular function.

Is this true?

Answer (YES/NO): NO